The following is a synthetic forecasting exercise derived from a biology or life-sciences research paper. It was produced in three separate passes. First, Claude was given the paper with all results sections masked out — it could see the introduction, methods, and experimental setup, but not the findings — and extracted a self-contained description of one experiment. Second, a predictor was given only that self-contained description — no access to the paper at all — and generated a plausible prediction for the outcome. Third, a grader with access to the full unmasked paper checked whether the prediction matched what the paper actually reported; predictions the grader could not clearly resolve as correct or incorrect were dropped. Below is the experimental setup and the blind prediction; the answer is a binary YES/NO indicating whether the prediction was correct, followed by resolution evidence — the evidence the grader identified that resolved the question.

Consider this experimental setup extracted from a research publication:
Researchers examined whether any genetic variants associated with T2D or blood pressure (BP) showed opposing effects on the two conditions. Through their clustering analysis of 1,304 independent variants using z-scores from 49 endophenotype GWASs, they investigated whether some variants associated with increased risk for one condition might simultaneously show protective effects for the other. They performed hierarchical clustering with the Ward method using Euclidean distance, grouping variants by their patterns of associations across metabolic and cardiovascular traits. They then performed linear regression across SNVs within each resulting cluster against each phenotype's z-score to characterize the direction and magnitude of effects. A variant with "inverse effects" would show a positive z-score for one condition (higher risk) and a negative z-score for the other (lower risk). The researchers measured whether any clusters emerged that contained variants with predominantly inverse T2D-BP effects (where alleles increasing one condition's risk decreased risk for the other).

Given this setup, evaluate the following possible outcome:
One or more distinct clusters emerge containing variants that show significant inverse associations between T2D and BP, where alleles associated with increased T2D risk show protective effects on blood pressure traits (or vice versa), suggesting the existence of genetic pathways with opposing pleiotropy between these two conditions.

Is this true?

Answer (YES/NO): YES